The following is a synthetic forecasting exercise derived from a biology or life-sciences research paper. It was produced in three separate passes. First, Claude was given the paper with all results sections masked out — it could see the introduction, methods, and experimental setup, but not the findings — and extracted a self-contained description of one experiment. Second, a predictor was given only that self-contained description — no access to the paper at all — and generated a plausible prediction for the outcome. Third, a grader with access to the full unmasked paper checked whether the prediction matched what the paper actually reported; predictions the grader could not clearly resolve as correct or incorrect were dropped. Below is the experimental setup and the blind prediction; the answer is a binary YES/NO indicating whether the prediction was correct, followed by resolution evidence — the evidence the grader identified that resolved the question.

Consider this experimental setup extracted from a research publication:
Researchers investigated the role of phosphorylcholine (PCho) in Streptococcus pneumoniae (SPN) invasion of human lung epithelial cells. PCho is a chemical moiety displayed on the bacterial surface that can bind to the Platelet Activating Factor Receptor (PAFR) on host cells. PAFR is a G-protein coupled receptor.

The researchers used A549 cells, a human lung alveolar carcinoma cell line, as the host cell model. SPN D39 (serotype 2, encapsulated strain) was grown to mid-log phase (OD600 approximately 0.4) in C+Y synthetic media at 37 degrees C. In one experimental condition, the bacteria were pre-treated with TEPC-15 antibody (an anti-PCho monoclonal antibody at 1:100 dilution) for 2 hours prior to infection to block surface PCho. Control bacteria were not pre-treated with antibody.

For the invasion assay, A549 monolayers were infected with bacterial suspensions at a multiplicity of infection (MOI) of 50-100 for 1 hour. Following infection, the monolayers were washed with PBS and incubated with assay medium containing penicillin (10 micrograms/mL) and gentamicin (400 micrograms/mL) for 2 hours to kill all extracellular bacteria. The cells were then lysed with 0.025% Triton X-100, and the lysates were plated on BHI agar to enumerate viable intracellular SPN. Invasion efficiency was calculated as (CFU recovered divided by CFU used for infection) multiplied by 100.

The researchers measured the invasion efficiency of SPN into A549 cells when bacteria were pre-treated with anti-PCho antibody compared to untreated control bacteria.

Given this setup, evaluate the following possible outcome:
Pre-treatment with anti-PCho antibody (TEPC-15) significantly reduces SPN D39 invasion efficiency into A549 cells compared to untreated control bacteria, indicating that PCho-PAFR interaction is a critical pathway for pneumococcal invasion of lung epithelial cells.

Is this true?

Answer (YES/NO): YES